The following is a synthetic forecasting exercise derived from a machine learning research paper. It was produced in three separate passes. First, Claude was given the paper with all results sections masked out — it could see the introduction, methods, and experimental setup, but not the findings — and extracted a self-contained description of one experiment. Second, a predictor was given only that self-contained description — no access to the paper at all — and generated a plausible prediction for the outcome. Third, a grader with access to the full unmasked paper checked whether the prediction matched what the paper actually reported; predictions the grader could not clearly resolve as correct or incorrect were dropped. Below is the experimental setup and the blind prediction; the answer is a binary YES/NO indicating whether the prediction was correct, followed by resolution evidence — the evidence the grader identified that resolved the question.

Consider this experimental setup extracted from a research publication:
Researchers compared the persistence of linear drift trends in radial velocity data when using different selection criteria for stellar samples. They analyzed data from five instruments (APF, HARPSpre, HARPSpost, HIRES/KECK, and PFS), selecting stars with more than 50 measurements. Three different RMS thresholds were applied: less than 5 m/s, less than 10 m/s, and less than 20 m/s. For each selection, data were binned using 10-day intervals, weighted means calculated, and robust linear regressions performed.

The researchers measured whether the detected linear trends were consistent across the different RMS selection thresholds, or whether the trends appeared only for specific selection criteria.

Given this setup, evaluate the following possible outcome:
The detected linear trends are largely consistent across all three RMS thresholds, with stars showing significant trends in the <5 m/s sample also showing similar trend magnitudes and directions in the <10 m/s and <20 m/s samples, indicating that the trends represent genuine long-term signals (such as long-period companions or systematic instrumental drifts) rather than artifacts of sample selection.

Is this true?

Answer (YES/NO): YES